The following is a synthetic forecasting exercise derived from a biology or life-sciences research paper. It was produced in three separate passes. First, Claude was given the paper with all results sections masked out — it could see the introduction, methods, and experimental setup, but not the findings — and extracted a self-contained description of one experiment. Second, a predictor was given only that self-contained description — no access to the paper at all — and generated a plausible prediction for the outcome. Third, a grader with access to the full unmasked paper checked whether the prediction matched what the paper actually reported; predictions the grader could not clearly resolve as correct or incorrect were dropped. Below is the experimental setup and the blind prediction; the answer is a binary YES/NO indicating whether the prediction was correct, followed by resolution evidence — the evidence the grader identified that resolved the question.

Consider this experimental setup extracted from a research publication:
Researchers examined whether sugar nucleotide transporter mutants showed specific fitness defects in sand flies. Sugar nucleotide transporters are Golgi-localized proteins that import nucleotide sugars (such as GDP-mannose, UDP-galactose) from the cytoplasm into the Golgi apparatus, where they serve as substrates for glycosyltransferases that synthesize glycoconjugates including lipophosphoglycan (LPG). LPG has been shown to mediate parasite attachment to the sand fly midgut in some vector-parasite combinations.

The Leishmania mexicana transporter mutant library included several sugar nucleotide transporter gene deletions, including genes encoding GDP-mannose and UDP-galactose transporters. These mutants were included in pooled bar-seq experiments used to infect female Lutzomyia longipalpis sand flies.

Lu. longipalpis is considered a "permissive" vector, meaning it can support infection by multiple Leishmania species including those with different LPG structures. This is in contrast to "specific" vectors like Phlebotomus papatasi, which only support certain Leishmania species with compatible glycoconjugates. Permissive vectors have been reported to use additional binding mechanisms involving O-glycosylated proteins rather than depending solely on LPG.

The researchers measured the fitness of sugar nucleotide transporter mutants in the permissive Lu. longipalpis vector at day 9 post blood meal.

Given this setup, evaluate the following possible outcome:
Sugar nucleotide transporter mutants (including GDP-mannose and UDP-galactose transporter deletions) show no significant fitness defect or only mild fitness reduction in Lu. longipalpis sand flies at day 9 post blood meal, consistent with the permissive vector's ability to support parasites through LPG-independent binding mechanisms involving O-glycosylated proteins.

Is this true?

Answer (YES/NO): NO